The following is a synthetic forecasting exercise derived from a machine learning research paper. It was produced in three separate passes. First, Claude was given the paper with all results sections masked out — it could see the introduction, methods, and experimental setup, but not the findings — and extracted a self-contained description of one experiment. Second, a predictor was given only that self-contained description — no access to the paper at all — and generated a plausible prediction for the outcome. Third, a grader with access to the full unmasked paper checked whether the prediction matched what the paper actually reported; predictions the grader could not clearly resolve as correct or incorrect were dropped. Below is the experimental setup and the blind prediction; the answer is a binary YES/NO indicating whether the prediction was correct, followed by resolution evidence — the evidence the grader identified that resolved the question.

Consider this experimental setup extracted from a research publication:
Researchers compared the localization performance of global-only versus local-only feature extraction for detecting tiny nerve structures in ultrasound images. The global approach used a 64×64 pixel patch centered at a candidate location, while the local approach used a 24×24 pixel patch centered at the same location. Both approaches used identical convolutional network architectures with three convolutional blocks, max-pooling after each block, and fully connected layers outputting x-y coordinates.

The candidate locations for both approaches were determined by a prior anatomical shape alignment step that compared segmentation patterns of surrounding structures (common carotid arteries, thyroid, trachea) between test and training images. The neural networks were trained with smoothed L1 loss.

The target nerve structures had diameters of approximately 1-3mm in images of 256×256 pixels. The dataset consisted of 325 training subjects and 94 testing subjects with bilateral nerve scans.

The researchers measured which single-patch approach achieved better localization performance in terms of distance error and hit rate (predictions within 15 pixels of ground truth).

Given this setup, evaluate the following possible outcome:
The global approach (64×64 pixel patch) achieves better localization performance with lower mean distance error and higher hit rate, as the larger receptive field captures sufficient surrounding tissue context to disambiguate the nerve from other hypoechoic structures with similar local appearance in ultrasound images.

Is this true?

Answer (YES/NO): YES